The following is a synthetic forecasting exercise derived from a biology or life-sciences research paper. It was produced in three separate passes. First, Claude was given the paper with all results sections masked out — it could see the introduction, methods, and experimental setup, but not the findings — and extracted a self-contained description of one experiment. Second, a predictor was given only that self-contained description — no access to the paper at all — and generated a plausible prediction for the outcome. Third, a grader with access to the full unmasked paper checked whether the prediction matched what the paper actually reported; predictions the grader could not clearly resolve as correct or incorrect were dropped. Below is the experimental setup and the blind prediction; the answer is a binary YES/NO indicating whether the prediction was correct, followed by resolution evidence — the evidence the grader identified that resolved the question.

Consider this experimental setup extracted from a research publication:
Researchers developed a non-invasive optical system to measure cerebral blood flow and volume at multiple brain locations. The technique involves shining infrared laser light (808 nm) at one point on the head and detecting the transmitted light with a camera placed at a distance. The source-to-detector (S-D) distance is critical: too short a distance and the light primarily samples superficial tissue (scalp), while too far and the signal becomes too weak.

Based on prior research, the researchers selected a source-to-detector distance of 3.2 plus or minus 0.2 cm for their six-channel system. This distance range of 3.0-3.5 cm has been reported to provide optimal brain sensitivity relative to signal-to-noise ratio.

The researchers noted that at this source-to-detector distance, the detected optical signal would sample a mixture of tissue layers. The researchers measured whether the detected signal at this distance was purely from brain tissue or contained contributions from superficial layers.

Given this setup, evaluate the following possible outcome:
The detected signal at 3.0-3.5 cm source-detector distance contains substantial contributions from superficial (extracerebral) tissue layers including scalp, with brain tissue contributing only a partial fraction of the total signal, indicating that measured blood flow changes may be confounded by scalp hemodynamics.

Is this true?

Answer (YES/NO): NO